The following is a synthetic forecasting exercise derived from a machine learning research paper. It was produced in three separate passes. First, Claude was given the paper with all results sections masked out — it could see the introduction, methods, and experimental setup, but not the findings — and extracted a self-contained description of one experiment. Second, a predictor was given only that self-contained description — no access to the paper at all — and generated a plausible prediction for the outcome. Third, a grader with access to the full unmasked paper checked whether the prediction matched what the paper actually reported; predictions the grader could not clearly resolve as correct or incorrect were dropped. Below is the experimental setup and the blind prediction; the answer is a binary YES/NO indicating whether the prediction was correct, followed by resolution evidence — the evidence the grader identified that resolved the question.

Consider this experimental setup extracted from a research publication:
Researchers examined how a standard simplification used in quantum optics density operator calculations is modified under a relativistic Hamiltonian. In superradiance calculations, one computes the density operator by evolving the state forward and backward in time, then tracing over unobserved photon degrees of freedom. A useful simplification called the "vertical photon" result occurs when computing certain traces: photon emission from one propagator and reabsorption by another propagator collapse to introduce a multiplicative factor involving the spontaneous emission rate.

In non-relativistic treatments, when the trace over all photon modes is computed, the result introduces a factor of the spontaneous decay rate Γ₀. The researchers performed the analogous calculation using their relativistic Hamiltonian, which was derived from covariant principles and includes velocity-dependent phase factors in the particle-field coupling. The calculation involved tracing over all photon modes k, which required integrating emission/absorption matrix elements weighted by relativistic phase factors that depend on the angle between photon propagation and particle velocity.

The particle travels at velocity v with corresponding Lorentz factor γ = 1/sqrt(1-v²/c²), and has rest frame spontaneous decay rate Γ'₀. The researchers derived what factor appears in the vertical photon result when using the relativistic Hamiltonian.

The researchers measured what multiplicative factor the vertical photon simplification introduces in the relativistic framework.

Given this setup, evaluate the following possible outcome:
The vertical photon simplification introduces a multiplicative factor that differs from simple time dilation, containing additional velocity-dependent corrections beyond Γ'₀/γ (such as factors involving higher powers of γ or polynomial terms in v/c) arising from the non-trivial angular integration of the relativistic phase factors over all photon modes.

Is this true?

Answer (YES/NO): NO